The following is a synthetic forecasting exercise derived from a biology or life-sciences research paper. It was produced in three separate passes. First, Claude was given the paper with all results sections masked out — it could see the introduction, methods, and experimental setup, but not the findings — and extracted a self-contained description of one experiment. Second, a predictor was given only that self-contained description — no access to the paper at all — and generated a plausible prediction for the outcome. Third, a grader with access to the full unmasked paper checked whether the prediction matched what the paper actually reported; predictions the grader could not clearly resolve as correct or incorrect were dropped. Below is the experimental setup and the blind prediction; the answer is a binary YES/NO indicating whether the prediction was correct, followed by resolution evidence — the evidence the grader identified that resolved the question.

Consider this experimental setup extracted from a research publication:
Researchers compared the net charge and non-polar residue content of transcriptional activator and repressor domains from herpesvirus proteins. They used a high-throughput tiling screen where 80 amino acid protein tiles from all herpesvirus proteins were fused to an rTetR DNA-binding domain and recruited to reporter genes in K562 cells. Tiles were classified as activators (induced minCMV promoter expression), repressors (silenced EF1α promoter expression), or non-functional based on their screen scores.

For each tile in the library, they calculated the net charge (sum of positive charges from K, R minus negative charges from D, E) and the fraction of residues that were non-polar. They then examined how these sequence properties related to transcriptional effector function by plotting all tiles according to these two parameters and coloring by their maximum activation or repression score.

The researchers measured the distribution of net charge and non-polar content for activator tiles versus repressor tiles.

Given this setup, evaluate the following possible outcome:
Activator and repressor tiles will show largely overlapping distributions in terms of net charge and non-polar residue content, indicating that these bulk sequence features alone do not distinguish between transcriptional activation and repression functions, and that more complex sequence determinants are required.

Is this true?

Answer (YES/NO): NO